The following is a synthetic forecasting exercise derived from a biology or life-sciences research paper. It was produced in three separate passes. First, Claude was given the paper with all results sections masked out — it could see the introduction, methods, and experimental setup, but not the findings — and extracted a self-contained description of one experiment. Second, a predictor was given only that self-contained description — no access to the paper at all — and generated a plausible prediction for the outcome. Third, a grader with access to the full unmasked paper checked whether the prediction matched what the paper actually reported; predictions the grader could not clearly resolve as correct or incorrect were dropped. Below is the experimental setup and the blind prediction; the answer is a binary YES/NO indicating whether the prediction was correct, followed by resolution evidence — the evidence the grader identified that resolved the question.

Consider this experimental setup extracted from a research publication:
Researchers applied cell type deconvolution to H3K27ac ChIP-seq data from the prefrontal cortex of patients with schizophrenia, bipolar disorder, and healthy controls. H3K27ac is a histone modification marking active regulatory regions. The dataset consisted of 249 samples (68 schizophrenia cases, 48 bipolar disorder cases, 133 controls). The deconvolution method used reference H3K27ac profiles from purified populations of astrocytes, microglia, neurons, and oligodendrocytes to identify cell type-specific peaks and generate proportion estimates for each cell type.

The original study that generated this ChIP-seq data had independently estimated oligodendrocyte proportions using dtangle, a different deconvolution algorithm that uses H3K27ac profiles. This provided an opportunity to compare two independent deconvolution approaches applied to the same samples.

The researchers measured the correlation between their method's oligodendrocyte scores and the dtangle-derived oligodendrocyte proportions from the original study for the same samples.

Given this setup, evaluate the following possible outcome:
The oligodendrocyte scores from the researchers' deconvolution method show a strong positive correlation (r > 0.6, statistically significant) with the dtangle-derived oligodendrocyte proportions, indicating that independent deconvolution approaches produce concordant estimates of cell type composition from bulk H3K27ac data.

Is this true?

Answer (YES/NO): YES